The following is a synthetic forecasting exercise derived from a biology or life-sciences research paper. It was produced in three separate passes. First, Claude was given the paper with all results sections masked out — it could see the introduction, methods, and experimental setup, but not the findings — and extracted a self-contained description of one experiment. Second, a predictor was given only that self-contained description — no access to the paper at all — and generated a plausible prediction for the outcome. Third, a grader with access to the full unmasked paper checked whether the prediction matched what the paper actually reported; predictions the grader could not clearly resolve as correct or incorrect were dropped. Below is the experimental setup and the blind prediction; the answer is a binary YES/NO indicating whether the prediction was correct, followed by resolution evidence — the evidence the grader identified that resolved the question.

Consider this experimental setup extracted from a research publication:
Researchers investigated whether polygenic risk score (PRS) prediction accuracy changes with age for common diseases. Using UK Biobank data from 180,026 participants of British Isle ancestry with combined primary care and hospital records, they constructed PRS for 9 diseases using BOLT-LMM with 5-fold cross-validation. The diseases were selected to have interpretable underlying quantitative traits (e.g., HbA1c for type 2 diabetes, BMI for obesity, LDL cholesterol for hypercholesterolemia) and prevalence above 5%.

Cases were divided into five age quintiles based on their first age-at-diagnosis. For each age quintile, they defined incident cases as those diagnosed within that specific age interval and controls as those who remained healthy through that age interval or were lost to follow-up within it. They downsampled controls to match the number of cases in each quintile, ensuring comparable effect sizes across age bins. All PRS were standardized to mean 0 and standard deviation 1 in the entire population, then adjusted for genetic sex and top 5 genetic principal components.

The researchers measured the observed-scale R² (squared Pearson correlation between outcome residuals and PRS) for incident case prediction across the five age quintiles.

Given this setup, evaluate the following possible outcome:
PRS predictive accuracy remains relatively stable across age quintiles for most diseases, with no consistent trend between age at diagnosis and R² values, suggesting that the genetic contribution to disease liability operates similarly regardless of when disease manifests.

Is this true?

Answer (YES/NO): NO